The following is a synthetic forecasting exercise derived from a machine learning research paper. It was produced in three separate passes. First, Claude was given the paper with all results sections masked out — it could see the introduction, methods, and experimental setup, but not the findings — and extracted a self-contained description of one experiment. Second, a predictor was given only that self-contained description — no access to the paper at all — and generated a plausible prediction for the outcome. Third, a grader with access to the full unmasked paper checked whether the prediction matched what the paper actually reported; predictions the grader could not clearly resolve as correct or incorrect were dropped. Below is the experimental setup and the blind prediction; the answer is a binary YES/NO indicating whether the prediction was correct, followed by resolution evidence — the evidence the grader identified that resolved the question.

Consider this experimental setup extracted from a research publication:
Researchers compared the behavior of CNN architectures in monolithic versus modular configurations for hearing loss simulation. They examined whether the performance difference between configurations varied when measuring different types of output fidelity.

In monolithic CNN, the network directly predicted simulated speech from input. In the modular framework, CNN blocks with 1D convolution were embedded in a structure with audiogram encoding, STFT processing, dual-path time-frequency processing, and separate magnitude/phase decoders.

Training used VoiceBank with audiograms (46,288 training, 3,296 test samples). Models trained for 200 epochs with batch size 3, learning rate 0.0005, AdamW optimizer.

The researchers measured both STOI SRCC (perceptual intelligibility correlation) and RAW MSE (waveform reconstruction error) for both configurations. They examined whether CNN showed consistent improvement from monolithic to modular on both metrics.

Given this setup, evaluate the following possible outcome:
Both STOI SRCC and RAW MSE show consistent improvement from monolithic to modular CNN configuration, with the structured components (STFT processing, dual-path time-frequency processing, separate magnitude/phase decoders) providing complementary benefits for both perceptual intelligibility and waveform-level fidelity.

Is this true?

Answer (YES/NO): NO